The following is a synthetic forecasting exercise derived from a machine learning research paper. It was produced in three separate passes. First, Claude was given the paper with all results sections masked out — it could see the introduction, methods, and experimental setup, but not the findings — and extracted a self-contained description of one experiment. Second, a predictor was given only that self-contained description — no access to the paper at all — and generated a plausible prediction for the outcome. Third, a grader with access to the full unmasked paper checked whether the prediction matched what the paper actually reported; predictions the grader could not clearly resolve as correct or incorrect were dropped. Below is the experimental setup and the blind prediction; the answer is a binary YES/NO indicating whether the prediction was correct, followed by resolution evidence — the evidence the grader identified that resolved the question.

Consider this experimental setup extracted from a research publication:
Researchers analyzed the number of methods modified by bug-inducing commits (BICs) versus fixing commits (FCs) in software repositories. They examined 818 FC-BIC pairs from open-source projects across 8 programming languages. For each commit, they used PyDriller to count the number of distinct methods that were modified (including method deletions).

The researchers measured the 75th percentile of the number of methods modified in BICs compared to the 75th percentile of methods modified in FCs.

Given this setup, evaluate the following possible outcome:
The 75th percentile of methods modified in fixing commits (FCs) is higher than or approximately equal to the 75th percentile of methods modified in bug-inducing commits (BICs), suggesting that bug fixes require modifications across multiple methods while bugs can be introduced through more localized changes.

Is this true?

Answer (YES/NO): NO